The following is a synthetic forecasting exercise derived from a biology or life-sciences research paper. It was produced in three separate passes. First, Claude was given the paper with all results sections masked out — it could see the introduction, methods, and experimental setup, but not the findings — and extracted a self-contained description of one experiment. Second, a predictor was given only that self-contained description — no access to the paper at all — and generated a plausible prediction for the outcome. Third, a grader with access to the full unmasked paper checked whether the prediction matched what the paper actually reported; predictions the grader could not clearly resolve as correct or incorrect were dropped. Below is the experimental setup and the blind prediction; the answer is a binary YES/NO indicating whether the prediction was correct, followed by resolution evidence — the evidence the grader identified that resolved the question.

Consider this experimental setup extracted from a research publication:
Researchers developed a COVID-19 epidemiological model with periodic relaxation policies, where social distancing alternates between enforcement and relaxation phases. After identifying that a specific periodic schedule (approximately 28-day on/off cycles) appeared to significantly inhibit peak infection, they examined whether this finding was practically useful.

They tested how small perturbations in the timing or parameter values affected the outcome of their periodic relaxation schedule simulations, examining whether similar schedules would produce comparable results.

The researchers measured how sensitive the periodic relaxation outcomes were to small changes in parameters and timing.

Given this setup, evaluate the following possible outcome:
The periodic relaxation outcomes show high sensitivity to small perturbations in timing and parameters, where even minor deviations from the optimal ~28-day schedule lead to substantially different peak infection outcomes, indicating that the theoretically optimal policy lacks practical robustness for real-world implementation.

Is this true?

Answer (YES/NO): YES